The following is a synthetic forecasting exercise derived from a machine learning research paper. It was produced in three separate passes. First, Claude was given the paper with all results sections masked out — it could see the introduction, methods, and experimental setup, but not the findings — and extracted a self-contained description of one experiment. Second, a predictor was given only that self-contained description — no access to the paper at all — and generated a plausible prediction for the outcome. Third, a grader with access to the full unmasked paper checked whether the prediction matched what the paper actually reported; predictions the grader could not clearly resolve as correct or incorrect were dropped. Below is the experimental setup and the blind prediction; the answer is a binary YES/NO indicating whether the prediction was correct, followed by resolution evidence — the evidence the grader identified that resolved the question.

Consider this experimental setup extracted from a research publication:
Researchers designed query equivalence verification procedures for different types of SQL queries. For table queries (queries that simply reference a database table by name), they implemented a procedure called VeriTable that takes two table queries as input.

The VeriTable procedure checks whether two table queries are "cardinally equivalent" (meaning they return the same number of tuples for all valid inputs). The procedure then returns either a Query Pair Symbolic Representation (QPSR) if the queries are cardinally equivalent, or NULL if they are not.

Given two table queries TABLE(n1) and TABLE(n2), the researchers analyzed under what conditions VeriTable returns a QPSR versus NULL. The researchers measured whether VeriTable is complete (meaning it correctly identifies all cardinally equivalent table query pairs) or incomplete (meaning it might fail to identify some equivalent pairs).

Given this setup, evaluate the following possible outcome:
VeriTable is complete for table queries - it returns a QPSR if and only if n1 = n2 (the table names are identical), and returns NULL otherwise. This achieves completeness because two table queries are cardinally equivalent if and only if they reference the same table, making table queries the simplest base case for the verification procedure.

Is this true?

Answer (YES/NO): YES